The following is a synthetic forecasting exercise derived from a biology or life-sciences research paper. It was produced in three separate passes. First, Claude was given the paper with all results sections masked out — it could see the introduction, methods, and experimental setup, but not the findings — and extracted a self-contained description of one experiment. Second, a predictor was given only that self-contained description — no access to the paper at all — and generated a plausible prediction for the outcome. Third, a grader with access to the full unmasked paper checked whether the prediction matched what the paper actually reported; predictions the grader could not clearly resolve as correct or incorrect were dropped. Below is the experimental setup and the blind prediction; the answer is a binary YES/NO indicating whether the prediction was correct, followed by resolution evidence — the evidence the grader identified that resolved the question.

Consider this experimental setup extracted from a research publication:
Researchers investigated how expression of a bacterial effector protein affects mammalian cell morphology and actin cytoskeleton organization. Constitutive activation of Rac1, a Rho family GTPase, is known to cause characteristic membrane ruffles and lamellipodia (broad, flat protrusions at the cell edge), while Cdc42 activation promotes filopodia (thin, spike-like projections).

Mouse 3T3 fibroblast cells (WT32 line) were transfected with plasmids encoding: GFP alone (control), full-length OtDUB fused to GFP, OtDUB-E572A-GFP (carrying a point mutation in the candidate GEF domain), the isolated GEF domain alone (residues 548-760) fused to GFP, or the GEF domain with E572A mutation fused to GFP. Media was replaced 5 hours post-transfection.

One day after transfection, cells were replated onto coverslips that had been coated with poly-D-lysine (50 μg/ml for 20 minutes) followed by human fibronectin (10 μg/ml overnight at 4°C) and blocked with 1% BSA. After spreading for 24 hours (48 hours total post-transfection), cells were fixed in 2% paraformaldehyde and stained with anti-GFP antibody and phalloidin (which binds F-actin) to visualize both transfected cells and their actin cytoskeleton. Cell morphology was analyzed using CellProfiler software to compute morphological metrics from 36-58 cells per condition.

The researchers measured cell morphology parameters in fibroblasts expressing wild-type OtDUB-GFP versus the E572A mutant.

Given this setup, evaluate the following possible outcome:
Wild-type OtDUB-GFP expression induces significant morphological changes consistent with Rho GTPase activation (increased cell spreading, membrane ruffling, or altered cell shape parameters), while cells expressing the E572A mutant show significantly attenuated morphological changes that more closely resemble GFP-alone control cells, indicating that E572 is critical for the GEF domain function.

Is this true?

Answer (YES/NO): NO